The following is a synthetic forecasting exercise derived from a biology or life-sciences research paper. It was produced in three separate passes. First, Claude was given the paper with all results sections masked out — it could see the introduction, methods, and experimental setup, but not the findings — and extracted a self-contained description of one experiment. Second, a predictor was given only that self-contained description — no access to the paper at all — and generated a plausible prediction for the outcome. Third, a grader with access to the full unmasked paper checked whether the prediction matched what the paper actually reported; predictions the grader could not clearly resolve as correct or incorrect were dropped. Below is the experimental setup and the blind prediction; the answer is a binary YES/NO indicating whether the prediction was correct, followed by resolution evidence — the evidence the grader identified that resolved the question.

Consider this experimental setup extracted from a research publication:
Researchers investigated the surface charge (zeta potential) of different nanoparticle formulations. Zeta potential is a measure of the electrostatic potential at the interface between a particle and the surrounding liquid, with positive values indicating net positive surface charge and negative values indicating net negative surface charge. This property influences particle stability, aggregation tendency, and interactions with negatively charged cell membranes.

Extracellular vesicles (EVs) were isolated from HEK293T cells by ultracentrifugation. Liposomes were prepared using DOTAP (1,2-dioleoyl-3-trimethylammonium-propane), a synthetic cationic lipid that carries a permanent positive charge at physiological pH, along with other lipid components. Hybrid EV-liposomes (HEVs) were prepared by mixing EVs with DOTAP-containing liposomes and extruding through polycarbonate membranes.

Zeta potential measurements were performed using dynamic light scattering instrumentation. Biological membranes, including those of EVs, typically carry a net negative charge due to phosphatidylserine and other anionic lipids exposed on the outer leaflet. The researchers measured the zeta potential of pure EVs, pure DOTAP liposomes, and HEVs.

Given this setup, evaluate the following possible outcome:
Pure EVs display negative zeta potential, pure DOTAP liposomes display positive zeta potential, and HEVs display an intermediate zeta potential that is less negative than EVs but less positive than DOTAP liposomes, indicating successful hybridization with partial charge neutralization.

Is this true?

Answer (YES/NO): NO